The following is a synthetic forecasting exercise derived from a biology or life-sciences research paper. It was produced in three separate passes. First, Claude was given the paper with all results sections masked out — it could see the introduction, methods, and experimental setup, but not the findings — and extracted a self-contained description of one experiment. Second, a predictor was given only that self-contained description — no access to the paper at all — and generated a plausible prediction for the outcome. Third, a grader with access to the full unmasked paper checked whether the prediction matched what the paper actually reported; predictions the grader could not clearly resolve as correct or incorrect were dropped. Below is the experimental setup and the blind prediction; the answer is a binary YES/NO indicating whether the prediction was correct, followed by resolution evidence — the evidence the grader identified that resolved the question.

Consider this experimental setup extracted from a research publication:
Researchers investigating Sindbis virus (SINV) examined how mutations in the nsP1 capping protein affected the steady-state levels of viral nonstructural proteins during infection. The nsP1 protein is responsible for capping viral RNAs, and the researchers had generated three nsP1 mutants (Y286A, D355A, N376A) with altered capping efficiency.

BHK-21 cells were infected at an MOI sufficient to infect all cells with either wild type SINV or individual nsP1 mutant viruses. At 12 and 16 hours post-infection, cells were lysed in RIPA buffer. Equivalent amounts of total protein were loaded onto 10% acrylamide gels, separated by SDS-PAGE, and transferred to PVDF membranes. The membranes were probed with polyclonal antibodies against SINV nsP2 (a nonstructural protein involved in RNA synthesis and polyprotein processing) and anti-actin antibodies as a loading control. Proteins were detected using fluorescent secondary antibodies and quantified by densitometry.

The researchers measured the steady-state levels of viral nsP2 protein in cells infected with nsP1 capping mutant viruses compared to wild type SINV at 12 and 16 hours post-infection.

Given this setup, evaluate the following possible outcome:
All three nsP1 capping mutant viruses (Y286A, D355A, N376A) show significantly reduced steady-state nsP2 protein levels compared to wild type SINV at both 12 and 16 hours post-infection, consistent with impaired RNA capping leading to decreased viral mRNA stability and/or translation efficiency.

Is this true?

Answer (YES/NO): NO